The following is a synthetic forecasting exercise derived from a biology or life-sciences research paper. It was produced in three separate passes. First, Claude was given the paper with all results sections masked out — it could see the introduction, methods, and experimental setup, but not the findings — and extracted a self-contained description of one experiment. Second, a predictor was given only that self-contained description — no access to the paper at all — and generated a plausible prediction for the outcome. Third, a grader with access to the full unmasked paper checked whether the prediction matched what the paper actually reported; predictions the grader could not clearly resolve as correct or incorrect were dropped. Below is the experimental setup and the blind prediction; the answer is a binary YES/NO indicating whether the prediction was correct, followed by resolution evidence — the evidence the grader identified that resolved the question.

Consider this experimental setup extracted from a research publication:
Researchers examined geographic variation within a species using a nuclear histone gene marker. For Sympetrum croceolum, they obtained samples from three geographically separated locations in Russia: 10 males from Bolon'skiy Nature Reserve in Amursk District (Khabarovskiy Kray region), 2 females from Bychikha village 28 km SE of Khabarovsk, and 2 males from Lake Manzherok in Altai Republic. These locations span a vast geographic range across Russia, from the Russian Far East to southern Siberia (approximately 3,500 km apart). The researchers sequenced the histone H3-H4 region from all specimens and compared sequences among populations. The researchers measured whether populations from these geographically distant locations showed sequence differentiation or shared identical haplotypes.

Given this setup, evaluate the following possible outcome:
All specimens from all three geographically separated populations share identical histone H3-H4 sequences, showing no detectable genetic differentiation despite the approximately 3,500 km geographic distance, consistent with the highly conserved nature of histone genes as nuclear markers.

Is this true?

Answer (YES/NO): NO